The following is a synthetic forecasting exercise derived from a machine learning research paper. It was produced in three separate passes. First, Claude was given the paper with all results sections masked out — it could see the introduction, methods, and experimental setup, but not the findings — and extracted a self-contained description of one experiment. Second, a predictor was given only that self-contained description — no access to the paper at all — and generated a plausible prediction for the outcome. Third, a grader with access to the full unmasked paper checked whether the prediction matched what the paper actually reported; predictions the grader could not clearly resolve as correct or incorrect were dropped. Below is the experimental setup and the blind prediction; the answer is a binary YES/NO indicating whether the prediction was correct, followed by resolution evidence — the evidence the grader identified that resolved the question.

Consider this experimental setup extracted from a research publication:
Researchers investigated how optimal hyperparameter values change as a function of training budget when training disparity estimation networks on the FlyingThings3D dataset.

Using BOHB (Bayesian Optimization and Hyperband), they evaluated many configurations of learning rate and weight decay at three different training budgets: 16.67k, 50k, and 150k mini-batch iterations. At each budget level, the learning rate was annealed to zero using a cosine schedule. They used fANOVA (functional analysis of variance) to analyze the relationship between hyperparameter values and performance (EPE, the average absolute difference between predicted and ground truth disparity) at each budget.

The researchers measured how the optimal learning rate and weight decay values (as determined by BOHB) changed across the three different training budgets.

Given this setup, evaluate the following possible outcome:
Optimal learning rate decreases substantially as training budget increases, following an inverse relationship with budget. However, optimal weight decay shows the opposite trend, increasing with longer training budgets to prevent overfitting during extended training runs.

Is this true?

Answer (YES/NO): NO